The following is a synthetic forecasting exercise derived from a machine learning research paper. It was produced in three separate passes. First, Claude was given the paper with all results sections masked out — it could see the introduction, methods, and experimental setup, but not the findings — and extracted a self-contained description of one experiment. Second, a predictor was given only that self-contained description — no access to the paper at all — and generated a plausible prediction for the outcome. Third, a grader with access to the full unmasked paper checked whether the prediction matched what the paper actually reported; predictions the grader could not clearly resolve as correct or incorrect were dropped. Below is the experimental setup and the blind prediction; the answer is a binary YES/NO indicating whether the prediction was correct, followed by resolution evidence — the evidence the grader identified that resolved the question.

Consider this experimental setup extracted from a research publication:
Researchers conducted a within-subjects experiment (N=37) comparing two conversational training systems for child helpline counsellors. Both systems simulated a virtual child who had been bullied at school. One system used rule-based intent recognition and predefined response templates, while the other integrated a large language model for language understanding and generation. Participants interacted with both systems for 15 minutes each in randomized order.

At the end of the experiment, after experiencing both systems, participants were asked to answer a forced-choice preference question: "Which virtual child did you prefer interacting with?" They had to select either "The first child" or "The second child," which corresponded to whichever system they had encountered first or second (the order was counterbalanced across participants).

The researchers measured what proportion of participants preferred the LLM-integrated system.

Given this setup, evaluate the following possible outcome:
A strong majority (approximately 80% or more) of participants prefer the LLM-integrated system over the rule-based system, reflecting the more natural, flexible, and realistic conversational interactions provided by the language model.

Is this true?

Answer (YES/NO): NO